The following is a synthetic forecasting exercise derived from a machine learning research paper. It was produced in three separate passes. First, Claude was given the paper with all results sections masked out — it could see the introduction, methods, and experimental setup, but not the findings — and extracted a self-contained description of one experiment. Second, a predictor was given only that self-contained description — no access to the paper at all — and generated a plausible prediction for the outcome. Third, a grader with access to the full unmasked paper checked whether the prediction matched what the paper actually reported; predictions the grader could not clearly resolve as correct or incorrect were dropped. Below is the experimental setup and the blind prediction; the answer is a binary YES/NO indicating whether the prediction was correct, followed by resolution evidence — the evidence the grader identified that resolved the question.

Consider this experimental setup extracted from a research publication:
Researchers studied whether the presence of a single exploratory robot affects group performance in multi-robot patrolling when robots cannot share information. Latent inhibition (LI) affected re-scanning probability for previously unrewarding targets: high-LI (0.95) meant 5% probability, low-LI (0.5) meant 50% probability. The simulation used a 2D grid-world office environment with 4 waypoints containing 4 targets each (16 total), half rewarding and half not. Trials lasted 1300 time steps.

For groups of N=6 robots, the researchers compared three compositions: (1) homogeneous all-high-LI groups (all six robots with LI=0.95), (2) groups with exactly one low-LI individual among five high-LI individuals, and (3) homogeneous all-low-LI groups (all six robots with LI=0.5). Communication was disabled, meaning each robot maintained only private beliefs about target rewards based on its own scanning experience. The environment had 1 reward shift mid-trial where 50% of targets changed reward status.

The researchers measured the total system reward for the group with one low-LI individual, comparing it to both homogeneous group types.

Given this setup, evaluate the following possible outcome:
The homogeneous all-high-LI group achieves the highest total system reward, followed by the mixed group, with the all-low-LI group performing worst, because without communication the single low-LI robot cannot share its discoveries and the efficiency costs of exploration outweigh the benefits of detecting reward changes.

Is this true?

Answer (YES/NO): NO